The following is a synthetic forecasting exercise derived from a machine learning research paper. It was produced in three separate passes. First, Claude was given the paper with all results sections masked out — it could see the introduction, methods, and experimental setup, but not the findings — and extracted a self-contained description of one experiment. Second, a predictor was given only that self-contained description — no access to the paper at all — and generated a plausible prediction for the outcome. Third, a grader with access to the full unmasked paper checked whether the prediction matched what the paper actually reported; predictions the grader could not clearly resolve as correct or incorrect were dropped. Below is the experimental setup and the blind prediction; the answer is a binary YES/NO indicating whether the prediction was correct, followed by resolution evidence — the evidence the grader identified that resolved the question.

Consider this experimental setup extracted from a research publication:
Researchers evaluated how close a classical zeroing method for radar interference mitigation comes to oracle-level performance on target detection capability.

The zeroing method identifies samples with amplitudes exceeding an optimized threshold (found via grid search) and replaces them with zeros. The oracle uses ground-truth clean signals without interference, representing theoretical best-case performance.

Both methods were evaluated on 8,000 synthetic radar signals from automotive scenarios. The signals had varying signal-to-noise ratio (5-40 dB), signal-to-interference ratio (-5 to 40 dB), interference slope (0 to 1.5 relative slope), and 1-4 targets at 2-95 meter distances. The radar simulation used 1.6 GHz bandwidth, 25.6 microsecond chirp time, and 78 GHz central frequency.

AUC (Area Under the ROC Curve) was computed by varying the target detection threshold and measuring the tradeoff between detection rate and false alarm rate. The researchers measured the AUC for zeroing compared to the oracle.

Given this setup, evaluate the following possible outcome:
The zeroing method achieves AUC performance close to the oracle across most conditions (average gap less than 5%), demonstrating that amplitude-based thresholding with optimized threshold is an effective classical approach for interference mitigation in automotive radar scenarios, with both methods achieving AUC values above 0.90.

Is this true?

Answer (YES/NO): YES